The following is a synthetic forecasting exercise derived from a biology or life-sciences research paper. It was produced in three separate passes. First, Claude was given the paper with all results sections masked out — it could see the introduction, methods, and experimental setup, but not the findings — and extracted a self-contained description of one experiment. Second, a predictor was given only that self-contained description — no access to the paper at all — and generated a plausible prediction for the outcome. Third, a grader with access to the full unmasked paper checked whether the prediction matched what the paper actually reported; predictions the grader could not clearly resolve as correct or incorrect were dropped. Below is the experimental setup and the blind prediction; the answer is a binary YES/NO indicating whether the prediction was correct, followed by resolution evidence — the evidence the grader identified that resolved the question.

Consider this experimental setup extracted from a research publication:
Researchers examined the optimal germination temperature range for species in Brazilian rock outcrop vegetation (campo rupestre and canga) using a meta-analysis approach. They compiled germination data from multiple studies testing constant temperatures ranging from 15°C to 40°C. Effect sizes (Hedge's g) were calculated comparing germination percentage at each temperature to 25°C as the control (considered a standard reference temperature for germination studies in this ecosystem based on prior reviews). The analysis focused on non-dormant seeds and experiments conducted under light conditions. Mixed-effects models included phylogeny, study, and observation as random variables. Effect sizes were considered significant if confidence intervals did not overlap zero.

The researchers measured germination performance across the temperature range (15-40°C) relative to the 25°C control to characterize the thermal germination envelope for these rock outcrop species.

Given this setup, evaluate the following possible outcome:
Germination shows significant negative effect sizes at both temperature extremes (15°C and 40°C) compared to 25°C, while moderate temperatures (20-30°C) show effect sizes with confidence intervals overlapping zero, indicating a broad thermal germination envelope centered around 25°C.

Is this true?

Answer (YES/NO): YES